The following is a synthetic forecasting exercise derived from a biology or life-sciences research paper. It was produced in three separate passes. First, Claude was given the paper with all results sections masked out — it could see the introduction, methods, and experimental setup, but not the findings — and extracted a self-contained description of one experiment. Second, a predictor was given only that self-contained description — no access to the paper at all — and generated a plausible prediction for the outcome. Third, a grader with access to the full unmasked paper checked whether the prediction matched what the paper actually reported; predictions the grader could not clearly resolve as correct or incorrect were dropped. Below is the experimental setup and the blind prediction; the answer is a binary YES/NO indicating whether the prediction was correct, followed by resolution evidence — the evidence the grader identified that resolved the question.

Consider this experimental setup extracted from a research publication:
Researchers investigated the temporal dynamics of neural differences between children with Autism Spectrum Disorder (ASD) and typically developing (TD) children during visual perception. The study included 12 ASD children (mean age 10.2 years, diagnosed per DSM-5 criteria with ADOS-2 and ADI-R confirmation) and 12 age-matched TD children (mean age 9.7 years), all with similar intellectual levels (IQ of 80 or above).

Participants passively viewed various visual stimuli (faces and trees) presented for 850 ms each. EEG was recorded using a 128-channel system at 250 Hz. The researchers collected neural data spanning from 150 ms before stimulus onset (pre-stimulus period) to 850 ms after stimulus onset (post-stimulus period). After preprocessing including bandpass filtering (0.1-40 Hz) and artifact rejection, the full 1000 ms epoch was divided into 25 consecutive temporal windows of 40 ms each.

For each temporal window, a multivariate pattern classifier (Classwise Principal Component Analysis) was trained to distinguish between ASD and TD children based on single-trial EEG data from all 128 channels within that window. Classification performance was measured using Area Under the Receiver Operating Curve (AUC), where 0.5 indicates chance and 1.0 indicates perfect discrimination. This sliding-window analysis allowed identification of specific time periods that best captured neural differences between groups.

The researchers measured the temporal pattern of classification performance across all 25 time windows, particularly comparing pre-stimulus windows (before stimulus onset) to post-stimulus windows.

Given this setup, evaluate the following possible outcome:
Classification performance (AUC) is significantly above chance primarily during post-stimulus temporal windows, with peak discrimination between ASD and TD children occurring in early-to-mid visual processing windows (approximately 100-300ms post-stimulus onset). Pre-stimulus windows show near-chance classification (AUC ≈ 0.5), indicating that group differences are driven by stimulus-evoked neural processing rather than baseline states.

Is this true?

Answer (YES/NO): NO